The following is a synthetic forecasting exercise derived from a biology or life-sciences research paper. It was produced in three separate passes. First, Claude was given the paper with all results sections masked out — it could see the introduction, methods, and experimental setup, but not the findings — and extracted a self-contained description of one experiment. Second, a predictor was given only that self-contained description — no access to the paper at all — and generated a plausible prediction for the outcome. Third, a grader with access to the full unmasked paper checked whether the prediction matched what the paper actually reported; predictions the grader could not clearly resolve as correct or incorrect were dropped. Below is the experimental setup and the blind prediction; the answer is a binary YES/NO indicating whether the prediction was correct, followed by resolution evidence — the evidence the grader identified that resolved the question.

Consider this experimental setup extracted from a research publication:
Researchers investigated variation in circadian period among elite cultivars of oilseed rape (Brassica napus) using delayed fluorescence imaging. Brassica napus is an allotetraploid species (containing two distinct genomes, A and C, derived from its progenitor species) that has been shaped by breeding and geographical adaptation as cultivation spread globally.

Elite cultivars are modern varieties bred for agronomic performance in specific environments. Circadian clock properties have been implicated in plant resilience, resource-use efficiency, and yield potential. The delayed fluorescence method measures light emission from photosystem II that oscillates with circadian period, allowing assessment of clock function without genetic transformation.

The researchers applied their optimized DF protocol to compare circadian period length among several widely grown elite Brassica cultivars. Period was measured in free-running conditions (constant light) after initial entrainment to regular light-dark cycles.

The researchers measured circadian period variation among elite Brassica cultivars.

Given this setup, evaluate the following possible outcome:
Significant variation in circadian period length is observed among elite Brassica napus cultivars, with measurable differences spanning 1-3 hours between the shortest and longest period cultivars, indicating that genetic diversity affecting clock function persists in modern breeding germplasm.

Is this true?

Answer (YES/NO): YES